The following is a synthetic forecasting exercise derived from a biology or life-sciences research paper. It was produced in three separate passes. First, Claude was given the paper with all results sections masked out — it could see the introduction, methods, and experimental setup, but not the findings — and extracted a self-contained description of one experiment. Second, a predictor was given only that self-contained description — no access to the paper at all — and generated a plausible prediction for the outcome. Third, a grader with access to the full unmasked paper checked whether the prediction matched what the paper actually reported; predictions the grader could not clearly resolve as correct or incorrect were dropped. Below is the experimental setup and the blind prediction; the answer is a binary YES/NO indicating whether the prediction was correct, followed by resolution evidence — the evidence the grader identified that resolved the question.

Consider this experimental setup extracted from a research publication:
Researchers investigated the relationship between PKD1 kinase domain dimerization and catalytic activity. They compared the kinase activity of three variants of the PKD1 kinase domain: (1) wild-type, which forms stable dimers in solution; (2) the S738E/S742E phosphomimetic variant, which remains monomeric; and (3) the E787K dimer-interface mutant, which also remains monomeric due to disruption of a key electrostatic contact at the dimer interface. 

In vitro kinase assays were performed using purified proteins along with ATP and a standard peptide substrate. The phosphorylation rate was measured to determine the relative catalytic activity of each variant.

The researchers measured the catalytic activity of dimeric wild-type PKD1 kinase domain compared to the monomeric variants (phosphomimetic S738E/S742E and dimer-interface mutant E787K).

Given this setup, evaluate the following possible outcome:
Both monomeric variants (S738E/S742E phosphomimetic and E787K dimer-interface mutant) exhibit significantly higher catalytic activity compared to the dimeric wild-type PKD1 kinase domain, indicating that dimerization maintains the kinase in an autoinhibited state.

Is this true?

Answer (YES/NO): YES